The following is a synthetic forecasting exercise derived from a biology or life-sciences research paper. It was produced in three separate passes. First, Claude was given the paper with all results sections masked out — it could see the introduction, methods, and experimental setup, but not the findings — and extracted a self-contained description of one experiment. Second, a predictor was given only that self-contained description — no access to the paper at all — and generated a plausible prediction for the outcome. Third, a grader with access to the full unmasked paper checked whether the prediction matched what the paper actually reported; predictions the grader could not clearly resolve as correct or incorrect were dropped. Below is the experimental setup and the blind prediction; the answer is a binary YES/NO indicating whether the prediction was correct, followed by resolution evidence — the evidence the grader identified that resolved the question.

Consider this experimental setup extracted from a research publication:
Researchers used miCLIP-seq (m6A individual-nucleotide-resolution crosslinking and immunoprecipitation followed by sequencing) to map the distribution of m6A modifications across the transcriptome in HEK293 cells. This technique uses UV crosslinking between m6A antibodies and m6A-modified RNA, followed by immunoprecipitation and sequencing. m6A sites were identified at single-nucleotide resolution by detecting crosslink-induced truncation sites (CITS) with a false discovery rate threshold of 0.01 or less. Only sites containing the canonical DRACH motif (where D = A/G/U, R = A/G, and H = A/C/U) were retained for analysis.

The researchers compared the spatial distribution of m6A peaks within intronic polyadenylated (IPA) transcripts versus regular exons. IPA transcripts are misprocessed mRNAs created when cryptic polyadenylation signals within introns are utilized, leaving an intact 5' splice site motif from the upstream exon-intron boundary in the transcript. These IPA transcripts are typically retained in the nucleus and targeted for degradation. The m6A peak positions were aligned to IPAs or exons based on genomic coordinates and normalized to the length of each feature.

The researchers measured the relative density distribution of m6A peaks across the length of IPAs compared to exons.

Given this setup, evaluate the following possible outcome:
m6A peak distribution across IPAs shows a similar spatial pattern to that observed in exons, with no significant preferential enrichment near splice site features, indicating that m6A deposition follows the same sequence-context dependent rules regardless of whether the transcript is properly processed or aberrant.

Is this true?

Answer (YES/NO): NO